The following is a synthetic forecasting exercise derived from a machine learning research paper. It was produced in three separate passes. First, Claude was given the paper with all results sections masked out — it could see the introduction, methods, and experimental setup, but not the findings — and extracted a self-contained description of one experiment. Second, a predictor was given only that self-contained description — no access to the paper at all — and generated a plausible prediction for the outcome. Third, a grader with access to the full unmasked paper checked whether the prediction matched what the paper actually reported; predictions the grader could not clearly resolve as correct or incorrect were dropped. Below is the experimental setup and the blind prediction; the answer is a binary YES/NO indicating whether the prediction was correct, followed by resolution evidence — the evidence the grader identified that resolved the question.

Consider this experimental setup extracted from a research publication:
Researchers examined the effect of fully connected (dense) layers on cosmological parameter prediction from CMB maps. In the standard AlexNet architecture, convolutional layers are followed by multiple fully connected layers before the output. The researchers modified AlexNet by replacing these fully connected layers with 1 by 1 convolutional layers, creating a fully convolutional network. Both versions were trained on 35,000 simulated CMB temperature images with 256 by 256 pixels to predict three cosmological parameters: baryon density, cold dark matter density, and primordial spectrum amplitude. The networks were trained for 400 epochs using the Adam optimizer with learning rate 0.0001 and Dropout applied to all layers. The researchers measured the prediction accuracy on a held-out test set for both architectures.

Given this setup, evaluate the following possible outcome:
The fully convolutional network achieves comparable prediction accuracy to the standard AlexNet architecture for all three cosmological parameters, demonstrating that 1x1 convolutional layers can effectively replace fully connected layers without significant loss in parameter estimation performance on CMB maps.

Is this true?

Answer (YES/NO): NO